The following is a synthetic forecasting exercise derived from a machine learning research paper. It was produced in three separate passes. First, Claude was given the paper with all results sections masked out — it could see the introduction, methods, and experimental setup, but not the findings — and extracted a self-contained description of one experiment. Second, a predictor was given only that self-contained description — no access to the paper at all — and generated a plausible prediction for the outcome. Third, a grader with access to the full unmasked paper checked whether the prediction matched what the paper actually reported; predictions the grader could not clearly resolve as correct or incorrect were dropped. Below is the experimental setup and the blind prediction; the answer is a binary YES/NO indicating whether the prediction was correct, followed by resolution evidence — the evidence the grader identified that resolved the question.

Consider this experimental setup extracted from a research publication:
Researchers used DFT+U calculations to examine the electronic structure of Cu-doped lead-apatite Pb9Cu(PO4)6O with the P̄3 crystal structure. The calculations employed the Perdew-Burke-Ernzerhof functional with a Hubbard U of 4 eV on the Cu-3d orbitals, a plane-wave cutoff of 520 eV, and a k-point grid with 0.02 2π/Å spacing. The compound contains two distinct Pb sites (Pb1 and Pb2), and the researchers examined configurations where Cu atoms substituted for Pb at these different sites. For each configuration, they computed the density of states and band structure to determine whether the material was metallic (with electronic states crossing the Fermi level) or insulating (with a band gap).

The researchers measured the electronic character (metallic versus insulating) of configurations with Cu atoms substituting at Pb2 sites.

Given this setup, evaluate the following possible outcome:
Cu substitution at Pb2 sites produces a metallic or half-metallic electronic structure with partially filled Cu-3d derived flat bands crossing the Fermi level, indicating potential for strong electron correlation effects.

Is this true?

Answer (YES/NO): NO